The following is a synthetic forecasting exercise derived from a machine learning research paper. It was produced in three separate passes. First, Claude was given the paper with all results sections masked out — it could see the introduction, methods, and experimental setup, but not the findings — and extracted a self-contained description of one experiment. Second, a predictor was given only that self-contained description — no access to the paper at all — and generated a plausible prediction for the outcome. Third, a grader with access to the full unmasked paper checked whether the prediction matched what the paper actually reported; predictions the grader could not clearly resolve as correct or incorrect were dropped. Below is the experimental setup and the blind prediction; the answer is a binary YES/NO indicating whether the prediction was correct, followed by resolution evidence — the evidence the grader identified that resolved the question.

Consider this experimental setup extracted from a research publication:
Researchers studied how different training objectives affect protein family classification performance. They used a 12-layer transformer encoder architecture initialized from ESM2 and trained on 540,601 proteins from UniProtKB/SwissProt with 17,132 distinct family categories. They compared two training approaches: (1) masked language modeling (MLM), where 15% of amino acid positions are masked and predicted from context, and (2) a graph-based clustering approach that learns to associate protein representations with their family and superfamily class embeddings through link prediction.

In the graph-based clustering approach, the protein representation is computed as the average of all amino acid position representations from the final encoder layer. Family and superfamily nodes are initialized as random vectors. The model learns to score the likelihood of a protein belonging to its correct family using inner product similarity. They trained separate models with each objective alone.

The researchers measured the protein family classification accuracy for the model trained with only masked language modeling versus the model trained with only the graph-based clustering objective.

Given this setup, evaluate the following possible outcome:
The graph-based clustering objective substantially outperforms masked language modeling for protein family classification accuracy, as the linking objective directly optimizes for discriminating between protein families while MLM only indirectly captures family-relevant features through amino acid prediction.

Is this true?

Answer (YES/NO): NO